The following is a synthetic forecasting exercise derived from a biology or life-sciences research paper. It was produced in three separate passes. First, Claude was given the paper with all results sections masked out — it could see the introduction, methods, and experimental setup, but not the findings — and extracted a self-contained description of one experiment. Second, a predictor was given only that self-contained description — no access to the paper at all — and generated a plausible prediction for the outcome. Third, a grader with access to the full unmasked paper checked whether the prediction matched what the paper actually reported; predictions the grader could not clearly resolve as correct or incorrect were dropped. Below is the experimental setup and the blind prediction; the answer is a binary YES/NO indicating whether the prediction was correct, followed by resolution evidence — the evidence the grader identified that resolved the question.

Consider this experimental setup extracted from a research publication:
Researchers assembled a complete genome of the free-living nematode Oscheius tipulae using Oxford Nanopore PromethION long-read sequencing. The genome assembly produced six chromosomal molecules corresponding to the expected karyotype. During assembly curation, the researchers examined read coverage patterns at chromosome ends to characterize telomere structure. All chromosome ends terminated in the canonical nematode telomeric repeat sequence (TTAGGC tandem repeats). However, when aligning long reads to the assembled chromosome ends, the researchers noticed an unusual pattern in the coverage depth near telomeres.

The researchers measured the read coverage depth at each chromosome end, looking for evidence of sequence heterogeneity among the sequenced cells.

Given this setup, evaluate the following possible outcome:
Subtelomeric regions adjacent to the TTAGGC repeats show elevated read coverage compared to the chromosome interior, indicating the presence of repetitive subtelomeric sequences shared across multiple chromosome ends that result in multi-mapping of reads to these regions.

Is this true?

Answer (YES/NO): NO